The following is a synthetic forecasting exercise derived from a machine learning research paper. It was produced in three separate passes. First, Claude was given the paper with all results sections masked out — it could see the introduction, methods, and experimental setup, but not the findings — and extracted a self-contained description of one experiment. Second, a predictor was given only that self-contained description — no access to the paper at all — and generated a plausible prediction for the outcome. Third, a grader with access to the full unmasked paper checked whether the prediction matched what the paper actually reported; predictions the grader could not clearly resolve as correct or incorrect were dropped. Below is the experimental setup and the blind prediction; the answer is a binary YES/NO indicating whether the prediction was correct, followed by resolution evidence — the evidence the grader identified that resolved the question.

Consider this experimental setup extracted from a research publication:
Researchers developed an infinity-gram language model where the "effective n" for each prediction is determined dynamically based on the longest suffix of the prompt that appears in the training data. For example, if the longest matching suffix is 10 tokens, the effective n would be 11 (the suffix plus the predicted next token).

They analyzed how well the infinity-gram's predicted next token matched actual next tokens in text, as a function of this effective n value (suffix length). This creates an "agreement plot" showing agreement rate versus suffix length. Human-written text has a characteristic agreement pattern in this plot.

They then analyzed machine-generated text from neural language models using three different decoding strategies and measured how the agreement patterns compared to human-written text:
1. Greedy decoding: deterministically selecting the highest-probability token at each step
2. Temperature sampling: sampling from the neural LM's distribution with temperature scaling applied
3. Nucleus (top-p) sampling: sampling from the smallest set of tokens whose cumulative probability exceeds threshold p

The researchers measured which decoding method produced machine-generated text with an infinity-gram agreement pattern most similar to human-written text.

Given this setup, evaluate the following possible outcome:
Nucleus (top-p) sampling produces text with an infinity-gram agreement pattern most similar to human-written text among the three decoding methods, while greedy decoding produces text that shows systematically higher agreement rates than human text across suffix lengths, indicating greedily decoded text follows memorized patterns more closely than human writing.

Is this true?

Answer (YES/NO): NO